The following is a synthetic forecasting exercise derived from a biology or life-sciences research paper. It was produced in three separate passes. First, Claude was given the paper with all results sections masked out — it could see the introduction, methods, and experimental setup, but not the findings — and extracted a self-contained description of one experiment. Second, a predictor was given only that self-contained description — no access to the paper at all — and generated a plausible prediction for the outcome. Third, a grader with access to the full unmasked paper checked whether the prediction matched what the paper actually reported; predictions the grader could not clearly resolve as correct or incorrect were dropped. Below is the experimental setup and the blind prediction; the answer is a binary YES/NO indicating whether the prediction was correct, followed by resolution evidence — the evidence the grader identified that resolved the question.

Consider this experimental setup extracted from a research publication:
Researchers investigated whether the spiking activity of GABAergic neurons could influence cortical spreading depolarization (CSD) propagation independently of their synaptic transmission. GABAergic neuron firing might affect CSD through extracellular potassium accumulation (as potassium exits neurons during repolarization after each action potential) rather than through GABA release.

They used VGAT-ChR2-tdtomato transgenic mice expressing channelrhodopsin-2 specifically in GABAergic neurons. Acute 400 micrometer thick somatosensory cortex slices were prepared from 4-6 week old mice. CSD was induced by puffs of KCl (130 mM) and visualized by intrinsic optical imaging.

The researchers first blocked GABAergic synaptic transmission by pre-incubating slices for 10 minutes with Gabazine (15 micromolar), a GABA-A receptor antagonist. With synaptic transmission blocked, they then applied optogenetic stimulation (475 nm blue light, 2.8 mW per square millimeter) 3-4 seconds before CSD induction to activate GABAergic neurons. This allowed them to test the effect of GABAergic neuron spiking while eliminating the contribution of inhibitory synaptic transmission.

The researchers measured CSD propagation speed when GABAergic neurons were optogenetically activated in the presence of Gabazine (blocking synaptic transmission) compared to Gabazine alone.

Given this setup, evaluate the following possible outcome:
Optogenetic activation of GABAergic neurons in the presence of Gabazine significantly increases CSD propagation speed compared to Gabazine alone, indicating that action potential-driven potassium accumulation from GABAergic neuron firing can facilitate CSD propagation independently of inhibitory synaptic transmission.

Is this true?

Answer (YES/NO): YES